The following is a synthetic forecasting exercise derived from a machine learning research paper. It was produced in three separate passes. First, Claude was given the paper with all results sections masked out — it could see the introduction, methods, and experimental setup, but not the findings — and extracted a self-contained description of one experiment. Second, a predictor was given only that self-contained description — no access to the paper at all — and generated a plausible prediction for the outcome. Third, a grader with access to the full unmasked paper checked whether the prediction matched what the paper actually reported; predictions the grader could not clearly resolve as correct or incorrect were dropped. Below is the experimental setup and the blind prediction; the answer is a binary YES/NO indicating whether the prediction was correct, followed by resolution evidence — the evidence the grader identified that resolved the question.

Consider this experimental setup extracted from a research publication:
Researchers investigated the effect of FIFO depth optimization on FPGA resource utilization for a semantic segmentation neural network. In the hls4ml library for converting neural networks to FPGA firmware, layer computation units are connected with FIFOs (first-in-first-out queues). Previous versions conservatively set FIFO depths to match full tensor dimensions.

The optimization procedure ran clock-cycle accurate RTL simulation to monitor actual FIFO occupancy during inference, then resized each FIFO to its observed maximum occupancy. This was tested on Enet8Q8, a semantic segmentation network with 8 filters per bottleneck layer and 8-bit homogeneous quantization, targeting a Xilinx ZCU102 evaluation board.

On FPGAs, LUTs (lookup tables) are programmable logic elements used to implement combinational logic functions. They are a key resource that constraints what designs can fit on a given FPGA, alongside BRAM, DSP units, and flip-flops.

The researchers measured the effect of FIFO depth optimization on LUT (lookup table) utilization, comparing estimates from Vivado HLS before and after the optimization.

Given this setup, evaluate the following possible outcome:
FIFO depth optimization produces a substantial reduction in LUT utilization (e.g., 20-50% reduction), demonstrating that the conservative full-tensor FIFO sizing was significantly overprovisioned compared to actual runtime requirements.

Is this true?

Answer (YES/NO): YES